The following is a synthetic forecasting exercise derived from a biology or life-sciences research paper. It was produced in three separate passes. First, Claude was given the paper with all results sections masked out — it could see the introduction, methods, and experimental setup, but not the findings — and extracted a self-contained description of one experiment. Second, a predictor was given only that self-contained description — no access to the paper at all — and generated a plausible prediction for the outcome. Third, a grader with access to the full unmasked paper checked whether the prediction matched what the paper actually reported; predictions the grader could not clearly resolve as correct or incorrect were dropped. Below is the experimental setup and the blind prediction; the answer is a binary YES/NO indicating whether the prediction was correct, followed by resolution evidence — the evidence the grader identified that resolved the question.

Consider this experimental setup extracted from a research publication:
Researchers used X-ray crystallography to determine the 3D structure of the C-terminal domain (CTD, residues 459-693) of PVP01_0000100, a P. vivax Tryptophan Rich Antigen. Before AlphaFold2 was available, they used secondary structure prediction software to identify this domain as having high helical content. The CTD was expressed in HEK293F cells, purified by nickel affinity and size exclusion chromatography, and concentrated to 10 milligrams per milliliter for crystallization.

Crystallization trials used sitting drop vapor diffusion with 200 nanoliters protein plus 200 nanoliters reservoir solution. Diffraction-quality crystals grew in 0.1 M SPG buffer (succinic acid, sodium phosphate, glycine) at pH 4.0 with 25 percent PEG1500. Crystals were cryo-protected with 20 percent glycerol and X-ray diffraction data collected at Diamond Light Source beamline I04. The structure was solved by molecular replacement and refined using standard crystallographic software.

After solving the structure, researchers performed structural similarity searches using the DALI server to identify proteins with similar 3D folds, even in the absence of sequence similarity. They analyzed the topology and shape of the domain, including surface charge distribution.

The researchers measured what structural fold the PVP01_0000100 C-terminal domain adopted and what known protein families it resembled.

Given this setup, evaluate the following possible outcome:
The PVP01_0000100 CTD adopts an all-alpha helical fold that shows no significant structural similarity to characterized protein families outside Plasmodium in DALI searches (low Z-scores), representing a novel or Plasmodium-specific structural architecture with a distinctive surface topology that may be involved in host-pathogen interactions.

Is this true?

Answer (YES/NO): NO